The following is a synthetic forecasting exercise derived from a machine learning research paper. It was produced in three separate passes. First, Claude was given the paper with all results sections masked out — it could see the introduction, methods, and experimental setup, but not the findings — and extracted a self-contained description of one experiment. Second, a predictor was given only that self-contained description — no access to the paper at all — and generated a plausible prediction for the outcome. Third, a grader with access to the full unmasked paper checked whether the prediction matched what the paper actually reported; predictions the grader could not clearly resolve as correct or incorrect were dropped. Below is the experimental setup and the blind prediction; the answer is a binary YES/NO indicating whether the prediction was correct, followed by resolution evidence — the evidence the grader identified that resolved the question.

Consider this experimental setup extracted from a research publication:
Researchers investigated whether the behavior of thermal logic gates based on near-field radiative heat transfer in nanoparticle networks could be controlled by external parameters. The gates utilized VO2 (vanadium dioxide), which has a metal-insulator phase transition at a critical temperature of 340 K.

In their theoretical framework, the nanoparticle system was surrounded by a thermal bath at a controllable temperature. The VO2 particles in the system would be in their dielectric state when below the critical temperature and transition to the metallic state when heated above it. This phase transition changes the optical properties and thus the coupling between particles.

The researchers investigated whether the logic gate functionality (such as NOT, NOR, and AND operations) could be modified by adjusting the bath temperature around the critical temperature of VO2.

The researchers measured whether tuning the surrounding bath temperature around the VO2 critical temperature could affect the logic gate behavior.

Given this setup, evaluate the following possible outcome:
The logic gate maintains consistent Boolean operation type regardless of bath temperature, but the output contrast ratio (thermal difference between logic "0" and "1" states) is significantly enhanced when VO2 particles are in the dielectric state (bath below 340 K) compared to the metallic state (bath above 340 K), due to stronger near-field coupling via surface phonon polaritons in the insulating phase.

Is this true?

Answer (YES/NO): NO